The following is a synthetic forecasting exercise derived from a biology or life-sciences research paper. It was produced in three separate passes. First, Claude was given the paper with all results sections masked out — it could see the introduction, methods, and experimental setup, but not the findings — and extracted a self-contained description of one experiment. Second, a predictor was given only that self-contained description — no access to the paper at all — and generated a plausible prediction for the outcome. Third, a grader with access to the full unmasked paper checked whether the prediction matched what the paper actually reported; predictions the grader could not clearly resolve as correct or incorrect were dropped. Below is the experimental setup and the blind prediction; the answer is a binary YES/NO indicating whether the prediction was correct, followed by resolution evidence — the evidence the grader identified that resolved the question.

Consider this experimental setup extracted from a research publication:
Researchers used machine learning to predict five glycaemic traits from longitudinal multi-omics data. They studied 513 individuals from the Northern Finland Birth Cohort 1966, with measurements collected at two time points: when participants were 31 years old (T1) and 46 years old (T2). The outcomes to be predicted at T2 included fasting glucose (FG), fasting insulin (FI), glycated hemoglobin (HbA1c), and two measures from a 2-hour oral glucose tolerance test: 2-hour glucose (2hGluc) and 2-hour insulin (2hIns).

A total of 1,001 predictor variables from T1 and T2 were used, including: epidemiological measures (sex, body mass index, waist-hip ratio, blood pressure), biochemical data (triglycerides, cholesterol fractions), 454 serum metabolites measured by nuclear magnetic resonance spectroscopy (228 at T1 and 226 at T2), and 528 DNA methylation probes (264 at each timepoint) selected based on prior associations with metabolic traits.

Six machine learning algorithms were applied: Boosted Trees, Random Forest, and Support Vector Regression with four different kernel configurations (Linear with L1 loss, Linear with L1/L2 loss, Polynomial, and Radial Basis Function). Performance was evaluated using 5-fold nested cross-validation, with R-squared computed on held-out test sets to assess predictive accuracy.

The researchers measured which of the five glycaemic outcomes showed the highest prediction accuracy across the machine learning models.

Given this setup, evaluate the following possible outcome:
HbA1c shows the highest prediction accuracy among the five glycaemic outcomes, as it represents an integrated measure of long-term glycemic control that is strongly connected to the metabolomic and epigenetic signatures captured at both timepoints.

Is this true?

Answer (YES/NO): NO